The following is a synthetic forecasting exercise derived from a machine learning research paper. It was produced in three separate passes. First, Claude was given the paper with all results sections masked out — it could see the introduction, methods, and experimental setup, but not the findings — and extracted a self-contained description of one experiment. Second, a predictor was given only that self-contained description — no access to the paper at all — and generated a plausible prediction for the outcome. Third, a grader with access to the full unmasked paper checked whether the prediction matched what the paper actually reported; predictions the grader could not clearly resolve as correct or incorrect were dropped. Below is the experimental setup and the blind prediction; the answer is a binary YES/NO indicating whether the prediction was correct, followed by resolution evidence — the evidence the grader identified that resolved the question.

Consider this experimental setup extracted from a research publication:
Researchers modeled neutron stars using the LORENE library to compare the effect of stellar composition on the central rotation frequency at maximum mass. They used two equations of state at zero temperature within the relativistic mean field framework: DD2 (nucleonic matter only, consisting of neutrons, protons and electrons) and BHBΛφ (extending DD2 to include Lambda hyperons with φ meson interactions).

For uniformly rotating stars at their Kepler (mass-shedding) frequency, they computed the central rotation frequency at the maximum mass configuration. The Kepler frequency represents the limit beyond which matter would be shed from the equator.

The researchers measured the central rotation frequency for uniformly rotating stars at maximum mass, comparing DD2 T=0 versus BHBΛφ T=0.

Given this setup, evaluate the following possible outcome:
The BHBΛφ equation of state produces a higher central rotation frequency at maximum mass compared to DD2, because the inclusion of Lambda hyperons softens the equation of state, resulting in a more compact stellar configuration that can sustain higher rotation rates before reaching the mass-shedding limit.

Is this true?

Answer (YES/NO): NO